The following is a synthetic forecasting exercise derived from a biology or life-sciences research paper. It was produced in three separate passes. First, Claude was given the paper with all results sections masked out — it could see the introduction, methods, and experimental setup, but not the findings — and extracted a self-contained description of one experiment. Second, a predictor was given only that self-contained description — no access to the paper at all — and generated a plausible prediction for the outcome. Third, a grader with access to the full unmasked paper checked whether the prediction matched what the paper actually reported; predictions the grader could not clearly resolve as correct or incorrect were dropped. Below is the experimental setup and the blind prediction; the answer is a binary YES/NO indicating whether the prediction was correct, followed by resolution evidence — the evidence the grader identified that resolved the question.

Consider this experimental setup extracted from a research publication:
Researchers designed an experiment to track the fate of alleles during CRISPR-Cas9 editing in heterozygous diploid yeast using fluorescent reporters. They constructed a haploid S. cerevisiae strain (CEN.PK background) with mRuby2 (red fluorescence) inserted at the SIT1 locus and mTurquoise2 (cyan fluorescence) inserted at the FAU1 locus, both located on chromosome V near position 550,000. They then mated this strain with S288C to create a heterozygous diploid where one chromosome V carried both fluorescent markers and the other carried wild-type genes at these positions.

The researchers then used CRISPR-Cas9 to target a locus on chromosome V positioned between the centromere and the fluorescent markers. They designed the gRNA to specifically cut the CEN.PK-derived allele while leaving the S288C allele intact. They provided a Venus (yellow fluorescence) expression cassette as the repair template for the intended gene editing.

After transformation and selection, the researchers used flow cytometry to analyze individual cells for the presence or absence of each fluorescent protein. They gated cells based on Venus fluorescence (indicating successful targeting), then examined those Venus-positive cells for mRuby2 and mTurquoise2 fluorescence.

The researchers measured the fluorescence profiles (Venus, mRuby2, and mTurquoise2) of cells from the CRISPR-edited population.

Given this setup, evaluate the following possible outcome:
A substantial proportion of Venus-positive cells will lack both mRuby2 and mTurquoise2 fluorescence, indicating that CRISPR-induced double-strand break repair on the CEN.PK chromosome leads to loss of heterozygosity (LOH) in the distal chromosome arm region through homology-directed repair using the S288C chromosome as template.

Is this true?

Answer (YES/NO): NO